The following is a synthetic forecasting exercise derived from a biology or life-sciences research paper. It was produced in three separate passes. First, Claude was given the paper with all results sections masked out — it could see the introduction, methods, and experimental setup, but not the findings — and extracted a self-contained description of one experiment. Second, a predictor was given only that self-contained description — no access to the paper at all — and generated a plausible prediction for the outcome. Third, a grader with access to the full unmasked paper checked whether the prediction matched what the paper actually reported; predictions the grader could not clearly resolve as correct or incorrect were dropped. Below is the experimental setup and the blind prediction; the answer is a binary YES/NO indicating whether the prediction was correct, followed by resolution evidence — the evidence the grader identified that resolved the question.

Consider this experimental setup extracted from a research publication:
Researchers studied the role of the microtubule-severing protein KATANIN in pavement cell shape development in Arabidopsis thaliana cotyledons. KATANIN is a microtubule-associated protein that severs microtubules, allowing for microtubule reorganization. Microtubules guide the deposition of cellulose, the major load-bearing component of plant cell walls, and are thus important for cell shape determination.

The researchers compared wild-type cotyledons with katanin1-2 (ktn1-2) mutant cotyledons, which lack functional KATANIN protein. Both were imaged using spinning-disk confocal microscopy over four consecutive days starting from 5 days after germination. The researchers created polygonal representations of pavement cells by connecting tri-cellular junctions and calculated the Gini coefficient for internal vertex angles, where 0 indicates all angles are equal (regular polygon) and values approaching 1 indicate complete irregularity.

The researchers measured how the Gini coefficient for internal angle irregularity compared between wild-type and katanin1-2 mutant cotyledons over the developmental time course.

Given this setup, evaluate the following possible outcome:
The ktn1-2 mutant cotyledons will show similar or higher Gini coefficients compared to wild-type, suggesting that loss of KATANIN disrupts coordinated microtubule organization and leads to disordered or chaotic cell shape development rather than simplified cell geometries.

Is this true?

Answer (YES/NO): NO